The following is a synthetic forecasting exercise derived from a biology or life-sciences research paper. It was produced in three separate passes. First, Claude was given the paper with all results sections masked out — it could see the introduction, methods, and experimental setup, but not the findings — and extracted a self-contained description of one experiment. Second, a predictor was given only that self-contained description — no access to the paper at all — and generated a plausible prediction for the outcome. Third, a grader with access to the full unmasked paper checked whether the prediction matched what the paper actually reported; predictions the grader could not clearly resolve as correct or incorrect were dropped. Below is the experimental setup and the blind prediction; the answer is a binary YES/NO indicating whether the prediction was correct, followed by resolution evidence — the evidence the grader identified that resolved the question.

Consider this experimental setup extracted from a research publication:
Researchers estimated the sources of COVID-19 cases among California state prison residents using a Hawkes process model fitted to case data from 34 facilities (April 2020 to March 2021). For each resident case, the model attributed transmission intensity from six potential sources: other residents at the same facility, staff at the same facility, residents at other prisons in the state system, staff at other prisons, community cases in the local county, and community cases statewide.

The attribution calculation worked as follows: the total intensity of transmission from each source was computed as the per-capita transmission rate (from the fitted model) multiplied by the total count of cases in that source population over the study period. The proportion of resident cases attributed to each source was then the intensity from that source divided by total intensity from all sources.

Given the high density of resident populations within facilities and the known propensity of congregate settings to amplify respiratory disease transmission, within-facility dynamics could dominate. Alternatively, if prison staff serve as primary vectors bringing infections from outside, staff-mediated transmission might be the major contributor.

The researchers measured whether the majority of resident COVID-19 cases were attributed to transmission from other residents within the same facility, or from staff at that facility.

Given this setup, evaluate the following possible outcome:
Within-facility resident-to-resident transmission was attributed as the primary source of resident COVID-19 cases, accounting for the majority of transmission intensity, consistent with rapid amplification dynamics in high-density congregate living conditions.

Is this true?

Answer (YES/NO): YES